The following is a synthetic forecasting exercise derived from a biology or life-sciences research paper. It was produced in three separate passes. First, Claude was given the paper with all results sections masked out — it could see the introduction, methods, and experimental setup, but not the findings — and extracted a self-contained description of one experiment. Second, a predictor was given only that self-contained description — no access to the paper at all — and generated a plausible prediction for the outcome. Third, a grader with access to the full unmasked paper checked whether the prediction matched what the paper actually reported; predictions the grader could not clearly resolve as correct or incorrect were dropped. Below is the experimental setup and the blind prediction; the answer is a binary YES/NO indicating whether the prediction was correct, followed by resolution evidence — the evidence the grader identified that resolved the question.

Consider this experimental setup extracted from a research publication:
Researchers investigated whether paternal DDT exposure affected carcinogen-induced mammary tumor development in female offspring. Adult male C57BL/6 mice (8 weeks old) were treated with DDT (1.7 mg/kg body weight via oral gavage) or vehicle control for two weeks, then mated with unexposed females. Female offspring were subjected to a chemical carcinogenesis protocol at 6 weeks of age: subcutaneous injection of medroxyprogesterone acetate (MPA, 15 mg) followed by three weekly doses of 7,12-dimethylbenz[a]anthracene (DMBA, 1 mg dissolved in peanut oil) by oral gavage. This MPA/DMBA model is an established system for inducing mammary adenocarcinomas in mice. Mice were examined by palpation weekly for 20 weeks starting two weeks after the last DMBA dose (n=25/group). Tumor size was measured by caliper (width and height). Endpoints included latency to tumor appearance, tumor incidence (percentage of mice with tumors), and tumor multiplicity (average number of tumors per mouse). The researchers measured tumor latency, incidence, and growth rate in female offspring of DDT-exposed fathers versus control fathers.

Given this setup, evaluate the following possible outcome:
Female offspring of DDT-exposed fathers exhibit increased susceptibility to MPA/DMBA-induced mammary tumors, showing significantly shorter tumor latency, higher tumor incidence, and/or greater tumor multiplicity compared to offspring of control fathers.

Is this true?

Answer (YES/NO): NO